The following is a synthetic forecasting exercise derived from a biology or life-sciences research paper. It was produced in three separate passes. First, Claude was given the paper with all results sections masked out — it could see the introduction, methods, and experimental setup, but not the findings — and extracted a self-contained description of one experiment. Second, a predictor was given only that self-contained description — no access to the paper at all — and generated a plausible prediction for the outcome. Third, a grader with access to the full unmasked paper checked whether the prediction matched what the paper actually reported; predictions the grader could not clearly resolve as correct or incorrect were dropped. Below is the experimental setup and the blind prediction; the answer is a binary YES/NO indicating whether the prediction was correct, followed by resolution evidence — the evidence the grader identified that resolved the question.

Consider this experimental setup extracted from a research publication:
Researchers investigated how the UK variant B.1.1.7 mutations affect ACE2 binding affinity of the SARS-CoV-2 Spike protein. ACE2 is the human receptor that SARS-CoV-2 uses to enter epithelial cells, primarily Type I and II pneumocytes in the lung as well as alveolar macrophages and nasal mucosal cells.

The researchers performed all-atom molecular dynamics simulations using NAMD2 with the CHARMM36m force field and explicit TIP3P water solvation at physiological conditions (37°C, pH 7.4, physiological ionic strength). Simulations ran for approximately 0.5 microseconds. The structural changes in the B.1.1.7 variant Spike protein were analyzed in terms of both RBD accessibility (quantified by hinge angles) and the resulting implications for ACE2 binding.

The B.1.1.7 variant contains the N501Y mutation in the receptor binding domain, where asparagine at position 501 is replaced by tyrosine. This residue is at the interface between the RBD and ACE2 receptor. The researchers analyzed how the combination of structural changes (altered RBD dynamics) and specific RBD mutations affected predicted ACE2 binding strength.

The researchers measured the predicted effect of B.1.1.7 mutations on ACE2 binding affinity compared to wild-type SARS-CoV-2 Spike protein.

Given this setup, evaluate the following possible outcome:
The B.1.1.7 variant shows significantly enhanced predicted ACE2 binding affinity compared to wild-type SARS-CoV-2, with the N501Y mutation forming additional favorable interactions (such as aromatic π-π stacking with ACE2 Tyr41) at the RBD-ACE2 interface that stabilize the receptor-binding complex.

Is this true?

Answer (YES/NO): YES